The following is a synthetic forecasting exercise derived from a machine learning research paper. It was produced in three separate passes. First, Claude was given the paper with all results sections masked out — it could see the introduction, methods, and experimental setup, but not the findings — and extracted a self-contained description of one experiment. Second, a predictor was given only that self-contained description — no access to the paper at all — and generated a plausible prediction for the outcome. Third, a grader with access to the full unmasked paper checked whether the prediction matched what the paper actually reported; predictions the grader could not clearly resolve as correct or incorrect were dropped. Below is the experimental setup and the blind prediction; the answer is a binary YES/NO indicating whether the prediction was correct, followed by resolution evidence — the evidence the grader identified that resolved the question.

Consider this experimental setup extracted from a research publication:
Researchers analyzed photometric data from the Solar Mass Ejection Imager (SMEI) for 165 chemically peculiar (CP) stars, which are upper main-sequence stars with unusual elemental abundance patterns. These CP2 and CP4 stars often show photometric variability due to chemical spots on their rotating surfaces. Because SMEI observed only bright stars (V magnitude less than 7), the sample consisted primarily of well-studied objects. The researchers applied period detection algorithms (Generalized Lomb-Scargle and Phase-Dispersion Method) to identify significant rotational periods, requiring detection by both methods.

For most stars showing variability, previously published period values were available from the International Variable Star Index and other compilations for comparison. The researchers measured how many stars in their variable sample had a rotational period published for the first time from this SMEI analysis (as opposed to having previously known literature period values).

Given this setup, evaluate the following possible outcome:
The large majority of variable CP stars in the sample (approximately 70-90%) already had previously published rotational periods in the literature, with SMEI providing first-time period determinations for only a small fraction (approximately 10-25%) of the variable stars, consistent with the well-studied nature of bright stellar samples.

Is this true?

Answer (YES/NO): NO